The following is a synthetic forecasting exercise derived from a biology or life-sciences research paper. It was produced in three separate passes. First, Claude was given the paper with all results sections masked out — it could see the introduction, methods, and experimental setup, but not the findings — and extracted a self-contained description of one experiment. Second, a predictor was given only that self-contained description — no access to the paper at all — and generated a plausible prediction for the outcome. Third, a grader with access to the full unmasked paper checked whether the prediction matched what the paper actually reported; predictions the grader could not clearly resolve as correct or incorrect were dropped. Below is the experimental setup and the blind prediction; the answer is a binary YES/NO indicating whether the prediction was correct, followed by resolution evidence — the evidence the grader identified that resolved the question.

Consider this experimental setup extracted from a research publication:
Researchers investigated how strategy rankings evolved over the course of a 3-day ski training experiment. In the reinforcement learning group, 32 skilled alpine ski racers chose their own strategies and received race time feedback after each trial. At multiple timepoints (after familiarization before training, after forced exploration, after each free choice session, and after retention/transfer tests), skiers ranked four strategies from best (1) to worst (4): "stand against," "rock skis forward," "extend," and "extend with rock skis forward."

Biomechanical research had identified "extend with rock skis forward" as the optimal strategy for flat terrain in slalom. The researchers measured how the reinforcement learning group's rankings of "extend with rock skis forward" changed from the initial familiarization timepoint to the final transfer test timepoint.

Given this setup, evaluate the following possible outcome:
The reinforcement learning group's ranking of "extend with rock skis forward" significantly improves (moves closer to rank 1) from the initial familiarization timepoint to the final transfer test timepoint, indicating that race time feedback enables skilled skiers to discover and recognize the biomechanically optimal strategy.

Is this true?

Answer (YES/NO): NO